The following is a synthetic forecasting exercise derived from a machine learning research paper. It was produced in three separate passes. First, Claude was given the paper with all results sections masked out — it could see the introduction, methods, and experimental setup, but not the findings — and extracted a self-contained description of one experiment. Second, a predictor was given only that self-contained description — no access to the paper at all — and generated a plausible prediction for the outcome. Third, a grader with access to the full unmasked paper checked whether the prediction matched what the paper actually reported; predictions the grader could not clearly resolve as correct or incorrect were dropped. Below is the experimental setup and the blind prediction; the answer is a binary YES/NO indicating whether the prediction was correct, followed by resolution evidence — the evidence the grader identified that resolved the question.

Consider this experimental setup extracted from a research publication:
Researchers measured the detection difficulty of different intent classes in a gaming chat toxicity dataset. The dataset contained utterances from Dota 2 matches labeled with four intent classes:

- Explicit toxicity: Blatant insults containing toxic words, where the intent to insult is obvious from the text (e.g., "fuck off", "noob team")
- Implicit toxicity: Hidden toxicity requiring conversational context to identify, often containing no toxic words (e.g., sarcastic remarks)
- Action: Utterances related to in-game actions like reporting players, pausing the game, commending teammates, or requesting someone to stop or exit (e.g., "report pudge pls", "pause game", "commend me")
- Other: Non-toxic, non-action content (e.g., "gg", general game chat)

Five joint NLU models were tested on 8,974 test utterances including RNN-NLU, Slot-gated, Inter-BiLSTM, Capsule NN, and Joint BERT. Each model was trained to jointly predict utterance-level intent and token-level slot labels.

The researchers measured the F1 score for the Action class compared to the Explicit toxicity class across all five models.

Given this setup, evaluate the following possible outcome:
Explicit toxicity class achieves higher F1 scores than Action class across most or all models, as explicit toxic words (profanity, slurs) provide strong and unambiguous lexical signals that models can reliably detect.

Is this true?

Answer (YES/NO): YES